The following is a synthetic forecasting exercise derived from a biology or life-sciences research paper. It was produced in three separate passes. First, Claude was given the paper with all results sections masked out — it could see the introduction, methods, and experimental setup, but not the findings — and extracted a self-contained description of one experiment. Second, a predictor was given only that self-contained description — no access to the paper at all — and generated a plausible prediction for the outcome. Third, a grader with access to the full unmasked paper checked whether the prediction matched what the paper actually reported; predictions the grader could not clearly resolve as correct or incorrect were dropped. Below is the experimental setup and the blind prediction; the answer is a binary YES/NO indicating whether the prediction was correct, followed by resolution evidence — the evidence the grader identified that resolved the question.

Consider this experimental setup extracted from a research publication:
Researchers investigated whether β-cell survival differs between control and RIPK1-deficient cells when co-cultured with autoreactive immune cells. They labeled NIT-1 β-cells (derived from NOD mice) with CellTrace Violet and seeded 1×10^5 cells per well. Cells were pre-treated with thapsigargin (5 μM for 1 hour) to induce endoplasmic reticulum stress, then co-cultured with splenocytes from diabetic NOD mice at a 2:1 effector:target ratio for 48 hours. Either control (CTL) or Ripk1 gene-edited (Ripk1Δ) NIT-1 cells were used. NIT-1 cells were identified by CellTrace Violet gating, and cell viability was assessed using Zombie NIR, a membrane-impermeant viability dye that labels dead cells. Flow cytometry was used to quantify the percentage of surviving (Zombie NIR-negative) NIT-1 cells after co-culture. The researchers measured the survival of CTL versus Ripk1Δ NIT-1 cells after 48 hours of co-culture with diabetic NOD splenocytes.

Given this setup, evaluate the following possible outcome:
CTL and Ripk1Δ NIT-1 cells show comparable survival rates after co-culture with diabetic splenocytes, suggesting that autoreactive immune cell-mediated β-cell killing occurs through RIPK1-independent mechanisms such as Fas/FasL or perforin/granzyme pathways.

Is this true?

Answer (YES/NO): NO